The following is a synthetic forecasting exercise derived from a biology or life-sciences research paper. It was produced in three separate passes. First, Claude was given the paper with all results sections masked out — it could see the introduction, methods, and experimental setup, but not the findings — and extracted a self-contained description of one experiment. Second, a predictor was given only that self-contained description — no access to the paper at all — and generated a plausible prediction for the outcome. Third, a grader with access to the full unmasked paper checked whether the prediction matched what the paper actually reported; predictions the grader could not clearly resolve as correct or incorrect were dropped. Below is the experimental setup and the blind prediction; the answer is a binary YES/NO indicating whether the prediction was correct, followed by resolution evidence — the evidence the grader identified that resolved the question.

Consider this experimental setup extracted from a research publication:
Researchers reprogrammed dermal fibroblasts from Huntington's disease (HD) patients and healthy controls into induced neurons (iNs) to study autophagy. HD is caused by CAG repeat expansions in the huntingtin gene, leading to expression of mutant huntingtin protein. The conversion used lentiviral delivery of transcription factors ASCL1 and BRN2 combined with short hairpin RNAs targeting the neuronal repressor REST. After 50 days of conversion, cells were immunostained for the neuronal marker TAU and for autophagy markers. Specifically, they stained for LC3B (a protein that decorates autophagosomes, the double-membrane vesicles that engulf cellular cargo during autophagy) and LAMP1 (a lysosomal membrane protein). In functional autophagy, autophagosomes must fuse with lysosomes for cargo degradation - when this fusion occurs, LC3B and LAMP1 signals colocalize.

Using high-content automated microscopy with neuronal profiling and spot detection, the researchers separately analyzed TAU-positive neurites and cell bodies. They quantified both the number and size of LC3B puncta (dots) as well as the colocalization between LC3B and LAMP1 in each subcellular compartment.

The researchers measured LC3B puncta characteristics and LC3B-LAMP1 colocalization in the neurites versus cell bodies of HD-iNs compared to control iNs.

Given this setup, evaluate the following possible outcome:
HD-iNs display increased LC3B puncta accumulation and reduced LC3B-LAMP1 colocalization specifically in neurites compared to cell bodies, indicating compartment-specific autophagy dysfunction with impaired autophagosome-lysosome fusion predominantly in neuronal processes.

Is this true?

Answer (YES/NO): NO